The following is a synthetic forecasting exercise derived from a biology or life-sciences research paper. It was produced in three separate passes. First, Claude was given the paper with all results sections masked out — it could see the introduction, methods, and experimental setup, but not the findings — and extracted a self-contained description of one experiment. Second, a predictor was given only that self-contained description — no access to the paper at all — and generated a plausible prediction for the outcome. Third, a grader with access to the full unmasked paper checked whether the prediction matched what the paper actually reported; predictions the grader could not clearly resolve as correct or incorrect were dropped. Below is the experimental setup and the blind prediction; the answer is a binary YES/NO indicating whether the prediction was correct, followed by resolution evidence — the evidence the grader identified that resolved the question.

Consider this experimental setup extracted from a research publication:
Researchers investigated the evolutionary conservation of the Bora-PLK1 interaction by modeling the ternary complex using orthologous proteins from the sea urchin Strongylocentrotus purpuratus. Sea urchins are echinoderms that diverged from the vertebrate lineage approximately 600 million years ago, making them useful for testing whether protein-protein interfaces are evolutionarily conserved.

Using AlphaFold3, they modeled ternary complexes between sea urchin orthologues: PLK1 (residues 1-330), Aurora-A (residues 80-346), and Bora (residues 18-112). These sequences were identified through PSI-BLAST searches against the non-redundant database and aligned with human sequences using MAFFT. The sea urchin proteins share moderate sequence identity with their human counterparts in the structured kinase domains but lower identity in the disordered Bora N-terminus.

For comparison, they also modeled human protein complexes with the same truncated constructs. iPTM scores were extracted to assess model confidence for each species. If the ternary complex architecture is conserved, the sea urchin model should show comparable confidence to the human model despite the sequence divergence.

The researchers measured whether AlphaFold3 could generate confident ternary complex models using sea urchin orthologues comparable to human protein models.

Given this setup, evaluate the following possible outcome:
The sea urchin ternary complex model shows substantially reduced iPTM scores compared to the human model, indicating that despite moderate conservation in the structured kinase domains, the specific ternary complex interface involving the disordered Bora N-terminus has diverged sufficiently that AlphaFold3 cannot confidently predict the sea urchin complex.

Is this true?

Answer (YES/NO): NO